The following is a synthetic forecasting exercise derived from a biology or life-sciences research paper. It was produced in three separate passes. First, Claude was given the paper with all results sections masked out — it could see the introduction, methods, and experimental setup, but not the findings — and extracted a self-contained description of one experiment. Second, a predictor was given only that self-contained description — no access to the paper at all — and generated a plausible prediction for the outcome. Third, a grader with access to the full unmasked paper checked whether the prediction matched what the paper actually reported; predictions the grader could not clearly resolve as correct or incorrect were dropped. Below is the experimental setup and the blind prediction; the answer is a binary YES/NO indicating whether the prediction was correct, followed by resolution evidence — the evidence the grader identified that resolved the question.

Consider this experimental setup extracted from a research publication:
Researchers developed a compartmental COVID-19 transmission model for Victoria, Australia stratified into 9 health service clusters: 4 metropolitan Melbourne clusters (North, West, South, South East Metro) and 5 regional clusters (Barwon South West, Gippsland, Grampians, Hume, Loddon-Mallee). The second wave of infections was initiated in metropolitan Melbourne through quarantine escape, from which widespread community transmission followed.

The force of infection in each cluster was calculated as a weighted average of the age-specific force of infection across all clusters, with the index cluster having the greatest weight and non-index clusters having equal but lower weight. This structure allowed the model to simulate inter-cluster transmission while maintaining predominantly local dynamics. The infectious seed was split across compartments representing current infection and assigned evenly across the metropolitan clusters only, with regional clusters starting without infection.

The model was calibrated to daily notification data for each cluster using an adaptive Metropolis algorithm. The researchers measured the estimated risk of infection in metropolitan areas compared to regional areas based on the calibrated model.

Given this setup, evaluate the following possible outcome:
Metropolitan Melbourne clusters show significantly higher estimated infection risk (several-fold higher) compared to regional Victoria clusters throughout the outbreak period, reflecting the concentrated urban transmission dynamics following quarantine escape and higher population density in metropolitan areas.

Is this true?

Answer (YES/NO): NO